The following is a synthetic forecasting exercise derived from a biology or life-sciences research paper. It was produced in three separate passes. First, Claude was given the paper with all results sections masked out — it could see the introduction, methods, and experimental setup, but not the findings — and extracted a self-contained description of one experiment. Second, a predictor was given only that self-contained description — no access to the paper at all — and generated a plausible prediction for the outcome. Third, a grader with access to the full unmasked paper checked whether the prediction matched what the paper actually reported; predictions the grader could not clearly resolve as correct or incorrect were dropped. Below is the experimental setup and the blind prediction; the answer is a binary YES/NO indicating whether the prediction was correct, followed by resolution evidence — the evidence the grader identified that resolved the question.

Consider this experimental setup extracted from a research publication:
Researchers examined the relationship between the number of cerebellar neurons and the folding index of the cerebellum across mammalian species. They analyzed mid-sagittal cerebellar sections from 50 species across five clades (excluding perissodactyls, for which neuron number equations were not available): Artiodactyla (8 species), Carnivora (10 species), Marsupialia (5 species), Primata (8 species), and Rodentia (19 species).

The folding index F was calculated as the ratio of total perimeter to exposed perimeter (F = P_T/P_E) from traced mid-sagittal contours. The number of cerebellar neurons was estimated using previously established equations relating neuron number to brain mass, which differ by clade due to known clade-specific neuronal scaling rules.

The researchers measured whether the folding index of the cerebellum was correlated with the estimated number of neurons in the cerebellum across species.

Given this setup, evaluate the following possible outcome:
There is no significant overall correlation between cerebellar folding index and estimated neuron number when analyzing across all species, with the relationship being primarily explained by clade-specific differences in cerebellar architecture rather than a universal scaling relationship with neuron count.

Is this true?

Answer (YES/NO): NO